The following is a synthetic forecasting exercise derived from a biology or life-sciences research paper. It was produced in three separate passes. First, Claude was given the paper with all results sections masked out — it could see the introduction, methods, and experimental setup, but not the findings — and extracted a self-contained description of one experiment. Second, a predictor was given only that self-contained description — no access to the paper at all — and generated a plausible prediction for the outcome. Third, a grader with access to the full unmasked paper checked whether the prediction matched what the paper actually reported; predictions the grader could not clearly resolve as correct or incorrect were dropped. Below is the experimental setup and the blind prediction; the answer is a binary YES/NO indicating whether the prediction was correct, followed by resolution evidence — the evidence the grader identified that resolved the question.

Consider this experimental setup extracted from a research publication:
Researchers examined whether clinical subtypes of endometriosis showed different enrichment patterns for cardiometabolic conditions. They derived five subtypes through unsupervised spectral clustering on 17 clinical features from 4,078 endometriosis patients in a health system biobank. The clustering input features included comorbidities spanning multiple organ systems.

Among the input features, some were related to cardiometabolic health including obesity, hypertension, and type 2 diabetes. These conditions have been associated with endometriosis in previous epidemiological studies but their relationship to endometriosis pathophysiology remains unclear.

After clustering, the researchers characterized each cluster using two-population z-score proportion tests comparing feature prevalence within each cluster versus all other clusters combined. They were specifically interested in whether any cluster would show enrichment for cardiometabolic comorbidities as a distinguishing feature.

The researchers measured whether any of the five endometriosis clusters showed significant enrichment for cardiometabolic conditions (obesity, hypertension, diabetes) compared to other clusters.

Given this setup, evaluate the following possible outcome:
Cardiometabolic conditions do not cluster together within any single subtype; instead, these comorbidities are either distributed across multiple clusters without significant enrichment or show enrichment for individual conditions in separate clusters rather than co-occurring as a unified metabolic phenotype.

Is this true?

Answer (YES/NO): NO